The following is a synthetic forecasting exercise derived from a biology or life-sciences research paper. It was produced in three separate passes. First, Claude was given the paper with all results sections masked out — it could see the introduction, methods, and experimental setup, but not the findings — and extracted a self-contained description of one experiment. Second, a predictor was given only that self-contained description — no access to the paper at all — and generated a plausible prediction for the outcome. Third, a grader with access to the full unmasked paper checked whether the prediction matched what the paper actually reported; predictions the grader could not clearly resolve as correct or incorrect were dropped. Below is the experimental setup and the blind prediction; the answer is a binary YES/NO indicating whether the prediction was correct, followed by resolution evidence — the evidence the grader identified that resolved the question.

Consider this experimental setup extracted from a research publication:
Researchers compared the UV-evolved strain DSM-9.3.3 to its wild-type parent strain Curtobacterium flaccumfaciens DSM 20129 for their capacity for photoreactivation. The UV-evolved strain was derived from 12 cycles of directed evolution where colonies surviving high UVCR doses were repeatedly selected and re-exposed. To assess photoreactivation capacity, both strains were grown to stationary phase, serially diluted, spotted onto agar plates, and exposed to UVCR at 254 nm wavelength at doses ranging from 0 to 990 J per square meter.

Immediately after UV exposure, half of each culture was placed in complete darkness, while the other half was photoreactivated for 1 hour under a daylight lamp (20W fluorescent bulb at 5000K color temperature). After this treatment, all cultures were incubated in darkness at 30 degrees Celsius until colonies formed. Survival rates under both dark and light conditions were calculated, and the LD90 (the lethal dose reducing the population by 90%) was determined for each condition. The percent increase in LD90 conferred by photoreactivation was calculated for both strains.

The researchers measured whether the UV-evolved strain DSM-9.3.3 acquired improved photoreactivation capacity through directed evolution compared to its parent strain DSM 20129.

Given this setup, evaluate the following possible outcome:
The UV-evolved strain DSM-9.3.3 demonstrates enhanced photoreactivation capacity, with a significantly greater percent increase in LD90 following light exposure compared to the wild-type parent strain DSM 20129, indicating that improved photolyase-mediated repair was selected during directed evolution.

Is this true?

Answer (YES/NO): NO